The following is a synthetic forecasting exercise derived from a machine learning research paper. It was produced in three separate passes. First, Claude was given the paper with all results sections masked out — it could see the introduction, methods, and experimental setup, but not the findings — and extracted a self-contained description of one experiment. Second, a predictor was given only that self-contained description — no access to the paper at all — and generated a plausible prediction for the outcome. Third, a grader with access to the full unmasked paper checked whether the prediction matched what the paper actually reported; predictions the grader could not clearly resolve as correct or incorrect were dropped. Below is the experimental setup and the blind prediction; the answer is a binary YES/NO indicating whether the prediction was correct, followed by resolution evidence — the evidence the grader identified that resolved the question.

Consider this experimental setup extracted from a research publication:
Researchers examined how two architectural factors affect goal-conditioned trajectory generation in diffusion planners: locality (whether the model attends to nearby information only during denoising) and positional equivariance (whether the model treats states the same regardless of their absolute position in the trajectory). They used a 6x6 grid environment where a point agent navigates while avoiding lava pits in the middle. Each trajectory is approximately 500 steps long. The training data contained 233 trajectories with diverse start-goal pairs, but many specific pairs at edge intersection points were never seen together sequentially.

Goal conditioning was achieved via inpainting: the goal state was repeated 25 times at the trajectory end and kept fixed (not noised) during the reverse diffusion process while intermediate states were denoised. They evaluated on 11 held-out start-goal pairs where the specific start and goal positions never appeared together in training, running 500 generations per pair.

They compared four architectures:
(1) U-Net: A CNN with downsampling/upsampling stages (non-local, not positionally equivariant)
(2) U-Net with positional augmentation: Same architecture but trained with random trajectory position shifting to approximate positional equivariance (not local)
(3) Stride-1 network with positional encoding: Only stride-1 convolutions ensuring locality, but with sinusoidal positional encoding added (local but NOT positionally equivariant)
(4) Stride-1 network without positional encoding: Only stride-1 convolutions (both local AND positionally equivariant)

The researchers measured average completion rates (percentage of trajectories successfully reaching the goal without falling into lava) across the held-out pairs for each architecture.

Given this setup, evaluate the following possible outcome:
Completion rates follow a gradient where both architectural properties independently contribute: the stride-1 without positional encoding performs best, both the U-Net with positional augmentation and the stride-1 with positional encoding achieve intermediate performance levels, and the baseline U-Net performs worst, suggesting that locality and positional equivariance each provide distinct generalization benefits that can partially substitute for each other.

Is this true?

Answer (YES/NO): NO